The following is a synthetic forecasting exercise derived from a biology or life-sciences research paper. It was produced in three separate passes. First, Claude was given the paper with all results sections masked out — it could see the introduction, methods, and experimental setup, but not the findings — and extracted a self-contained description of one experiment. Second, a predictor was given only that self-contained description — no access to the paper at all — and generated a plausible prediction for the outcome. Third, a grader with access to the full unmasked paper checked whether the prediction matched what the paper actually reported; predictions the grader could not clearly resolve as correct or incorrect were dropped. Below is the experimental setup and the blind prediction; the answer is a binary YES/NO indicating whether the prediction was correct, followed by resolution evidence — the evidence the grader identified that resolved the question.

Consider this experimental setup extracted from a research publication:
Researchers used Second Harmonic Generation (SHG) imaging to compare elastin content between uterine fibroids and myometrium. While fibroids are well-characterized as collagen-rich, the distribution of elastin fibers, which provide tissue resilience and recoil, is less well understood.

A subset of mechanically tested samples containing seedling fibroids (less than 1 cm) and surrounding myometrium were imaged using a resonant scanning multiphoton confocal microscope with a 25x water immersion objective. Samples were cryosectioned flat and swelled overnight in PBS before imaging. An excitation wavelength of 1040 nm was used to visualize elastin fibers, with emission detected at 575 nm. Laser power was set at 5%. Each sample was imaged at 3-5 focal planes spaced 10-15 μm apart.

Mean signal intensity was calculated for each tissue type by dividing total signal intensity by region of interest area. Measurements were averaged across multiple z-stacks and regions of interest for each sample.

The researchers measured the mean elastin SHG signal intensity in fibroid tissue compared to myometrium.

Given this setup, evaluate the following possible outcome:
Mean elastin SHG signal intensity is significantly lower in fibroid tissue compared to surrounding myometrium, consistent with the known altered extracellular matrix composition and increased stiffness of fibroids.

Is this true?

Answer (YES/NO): NO